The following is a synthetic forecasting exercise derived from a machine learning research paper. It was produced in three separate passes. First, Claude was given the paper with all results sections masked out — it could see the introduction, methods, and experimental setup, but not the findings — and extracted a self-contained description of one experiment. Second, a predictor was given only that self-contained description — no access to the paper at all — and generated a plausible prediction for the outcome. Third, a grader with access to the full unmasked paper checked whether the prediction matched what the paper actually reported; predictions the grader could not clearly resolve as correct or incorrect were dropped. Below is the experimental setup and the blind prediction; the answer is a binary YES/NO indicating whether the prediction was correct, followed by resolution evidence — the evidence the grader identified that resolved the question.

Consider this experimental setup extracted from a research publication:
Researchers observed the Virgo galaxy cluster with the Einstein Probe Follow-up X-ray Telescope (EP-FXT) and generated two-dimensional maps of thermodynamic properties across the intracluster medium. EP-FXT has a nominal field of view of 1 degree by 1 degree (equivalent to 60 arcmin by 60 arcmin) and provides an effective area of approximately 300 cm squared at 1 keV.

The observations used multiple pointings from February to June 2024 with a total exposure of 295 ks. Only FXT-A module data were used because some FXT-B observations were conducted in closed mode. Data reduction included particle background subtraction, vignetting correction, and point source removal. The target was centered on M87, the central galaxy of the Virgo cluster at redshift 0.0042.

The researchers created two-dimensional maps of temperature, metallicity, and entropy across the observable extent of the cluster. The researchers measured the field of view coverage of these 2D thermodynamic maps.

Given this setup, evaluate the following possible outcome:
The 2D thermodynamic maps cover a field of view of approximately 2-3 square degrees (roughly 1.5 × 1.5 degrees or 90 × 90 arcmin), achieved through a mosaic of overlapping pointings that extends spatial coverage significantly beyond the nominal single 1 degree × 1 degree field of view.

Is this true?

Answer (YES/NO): NO